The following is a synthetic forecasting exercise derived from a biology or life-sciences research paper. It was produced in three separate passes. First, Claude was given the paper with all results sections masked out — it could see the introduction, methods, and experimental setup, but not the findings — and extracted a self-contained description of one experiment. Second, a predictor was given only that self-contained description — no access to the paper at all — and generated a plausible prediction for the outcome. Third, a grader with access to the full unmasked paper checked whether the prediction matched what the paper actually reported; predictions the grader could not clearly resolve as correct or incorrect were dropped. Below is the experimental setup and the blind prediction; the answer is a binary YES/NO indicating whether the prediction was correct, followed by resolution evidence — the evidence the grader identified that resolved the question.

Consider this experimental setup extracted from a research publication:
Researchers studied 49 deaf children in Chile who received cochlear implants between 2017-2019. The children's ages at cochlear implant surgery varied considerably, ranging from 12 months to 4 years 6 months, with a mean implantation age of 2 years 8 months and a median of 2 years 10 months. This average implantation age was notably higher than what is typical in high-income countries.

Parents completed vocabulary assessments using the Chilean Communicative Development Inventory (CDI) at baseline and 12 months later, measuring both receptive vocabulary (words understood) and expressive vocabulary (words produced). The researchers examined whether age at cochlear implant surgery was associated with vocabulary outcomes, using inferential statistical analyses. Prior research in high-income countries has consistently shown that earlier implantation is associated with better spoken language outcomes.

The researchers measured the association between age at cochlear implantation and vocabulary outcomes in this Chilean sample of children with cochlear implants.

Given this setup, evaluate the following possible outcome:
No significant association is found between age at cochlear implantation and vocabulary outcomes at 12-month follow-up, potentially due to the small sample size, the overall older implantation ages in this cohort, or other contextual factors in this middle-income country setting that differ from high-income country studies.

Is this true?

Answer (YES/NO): YES